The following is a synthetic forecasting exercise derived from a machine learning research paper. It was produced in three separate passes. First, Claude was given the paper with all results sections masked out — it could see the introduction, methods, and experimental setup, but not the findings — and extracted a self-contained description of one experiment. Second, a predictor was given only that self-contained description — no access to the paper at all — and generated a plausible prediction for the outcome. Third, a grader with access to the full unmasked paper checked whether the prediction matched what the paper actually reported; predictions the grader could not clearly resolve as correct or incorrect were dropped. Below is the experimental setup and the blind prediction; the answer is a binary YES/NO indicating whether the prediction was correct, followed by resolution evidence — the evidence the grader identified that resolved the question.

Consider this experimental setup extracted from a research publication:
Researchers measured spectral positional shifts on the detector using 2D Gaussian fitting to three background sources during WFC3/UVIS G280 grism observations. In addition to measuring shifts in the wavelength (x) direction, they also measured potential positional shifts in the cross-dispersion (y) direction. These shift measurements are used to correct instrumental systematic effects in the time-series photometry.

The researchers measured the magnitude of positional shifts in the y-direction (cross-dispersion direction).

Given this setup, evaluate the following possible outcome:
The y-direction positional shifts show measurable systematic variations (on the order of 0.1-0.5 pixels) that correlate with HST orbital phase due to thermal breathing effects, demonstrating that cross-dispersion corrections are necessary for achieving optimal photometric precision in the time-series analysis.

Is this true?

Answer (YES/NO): NO